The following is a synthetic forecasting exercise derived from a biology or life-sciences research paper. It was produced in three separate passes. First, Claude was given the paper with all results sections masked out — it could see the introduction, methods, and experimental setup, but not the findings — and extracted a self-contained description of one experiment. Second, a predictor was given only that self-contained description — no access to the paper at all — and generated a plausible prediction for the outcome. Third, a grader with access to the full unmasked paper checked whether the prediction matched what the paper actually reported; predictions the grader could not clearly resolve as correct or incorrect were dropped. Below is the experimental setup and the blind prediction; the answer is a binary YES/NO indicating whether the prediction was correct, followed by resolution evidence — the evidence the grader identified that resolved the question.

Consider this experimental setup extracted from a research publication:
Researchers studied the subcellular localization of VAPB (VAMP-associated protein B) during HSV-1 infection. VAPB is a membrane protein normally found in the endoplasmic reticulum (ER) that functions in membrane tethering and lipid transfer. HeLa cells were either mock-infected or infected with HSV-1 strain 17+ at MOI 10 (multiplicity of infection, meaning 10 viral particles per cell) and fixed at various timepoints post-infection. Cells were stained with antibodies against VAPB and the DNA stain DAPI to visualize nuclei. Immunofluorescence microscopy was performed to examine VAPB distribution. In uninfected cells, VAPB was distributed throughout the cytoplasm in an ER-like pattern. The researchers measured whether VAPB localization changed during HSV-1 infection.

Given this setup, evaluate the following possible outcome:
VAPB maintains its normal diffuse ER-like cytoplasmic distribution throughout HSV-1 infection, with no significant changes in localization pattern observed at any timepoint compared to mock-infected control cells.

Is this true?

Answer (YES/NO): NO